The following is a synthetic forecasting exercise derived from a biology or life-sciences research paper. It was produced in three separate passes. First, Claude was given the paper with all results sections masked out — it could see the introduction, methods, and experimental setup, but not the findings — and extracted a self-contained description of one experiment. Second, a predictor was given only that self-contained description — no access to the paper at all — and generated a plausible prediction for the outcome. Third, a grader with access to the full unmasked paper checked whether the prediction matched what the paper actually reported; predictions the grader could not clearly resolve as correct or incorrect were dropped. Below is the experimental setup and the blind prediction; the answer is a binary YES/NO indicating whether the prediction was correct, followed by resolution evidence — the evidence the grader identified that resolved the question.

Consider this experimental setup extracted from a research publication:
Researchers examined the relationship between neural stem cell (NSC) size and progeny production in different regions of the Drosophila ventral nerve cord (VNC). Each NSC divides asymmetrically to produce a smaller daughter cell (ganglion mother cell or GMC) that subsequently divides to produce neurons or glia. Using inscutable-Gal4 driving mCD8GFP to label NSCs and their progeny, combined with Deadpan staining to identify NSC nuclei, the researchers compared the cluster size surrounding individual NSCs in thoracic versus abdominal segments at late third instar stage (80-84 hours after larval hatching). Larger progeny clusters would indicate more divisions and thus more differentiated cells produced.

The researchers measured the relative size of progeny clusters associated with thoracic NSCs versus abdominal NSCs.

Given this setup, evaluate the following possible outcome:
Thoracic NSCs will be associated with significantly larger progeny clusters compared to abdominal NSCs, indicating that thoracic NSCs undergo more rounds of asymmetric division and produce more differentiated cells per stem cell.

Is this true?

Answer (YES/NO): YES